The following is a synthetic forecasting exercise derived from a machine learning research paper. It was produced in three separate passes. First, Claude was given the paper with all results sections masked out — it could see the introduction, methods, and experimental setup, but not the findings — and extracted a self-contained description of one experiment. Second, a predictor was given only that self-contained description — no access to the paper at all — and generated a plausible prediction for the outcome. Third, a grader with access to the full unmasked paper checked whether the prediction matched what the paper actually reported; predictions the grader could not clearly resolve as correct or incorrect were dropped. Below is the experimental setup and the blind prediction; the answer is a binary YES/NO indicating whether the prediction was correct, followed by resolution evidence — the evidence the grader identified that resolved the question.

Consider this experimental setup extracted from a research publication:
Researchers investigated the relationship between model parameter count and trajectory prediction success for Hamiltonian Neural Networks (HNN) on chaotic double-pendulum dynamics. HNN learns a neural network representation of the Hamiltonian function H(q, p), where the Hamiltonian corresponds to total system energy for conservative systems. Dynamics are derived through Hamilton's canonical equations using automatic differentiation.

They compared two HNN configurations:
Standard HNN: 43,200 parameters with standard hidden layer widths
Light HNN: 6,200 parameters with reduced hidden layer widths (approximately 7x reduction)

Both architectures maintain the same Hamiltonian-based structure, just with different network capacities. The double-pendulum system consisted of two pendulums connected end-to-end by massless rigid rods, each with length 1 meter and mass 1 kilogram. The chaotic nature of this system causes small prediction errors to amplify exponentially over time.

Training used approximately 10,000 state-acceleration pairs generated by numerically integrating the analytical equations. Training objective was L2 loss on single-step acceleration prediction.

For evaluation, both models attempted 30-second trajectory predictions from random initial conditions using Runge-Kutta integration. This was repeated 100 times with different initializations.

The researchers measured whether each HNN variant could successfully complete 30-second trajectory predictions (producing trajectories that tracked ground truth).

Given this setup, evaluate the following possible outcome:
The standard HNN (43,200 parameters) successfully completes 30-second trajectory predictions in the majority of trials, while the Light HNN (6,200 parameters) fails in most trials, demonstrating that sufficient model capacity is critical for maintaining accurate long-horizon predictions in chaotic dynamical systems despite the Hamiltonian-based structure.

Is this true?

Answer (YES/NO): YES